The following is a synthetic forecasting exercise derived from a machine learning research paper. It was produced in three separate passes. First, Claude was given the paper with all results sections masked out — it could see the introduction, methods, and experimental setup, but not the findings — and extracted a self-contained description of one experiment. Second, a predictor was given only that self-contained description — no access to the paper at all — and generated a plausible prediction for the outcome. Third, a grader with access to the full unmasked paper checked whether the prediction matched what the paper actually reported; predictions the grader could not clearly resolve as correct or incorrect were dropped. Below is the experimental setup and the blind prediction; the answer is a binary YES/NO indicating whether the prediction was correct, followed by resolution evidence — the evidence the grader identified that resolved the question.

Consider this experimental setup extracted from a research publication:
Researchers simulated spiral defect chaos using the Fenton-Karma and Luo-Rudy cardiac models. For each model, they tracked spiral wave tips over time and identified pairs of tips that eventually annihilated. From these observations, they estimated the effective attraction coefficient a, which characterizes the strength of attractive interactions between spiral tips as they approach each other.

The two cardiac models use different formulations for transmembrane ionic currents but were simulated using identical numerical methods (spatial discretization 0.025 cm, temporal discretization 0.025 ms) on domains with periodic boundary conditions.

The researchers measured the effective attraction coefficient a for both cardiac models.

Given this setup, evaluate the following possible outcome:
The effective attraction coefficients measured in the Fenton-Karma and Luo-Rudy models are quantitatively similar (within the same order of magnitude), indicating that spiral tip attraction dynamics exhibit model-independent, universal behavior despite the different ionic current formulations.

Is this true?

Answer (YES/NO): NO